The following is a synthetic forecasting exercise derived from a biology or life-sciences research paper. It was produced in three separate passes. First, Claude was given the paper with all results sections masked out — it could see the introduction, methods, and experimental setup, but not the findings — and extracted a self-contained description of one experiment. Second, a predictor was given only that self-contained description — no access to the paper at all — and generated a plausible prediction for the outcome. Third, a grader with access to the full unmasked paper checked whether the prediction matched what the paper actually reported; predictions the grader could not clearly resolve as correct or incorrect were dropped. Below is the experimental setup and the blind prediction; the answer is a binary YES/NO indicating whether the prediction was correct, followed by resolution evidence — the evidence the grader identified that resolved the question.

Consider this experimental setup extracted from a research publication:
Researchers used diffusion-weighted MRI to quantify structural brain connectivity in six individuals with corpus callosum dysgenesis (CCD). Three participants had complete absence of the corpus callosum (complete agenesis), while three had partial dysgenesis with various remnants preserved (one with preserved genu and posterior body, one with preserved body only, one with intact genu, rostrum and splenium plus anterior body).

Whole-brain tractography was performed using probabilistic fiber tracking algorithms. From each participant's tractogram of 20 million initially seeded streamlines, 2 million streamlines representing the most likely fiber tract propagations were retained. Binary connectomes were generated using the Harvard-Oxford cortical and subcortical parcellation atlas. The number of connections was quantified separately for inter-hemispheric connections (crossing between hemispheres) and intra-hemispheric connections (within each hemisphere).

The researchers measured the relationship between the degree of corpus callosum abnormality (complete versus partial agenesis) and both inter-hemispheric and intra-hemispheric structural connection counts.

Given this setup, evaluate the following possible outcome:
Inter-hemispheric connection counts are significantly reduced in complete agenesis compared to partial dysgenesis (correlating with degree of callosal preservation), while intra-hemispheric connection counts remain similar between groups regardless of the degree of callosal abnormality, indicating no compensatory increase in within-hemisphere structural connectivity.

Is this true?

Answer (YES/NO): NO